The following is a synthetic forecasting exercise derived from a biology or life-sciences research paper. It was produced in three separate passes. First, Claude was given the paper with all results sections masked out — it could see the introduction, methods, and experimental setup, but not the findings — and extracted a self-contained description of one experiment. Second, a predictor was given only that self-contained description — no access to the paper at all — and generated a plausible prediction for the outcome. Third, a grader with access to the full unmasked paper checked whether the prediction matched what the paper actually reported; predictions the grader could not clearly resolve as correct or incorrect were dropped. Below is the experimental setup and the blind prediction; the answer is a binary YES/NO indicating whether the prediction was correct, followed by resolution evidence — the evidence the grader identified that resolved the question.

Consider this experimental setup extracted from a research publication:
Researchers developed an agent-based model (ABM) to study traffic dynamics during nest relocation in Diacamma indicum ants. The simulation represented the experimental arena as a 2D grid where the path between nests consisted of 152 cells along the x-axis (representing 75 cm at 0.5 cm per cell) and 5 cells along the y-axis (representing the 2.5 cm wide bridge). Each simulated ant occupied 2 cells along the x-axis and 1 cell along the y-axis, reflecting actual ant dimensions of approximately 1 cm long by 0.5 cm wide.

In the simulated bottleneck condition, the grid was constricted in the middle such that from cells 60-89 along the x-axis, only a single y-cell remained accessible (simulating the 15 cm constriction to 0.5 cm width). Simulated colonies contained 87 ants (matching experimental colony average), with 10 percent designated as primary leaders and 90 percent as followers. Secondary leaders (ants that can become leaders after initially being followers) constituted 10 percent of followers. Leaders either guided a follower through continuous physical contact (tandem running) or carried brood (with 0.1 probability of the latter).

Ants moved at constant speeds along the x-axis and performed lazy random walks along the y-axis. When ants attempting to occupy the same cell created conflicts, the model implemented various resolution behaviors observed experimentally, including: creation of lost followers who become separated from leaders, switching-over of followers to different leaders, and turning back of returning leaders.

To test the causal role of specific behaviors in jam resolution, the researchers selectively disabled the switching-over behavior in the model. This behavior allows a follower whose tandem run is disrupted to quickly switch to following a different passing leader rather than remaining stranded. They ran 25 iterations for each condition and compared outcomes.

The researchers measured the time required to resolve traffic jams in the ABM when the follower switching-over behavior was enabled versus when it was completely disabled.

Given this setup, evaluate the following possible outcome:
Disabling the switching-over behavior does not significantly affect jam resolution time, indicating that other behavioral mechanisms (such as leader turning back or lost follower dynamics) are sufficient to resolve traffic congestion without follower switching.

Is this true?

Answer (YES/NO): NO